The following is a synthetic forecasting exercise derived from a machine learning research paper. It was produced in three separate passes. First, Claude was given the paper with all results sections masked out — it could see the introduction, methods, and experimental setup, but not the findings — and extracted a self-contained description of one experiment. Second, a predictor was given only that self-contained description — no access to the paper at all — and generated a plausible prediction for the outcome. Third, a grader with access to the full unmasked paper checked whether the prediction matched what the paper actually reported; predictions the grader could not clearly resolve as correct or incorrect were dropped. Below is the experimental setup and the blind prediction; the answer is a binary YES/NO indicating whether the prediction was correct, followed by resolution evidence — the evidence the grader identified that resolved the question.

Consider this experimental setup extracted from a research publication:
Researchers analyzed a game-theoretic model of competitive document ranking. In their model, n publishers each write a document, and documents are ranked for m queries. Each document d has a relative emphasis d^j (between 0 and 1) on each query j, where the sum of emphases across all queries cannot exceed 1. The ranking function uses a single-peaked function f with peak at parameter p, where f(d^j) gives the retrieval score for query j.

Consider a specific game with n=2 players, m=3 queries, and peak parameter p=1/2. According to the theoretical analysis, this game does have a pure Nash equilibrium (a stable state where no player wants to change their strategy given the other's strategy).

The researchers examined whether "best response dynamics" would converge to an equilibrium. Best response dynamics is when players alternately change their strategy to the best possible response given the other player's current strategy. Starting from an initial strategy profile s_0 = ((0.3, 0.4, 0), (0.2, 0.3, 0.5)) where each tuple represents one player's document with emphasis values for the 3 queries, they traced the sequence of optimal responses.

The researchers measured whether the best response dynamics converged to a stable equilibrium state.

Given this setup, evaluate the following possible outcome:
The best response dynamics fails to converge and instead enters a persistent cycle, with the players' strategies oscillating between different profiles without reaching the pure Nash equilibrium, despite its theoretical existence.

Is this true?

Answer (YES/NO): YES